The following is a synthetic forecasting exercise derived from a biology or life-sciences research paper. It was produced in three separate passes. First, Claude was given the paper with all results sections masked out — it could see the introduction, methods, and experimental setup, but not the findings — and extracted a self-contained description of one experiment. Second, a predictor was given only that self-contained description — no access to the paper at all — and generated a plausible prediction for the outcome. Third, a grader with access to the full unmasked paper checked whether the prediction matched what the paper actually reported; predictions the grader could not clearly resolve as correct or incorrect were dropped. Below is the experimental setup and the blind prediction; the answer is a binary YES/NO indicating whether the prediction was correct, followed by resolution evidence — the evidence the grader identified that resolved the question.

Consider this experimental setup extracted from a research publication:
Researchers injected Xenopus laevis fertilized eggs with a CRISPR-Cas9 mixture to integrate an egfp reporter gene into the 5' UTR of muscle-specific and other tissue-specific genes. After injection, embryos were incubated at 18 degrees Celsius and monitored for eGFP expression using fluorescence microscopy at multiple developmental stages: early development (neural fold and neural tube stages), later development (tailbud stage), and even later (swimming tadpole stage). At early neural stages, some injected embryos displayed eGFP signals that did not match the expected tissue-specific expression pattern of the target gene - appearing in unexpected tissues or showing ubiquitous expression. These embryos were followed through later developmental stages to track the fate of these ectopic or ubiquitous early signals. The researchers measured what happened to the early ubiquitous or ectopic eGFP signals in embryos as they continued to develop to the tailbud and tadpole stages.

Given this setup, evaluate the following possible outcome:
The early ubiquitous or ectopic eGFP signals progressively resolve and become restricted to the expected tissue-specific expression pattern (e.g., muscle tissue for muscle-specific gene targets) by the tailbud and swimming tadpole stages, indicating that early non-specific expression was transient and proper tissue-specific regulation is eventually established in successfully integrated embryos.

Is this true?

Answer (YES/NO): NO